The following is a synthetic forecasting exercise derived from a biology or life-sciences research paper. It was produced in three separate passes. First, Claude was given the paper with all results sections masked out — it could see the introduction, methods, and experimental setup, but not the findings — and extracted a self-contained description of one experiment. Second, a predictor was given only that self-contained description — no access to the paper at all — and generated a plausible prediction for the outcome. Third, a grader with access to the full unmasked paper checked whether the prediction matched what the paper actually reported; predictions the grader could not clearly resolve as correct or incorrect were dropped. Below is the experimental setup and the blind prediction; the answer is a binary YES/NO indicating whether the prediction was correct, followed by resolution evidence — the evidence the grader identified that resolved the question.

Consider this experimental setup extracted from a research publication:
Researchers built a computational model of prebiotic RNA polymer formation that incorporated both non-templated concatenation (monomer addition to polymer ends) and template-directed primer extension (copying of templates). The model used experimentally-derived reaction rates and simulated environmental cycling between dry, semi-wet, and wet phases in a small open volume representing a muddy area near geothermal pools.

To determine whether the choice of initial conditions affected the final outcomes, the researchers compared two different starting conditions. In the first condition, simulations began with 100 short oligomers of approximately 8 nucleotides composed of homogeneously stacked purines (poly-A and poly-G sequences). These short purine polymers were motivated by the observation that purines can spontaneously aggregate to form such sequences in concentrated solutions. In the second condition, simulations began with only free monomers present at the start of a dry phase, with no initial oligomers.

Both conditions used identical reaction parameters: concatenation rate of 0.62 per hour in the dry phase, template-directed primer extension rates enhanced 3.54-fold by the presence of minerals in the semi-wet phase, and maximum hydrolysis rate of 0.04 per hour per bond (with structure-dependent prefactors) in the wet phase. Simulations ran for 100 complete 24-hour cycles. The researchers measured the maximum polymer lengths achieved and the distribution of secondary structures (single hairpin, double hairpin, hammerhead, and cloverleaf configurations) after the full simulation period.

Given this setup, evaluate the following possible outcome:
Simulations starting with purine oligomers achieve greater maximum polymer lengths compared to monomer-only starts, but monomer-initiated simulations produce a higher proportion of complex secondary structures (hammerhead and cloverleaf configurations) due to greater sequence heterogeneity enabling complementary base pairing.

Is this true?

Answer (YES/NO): NO